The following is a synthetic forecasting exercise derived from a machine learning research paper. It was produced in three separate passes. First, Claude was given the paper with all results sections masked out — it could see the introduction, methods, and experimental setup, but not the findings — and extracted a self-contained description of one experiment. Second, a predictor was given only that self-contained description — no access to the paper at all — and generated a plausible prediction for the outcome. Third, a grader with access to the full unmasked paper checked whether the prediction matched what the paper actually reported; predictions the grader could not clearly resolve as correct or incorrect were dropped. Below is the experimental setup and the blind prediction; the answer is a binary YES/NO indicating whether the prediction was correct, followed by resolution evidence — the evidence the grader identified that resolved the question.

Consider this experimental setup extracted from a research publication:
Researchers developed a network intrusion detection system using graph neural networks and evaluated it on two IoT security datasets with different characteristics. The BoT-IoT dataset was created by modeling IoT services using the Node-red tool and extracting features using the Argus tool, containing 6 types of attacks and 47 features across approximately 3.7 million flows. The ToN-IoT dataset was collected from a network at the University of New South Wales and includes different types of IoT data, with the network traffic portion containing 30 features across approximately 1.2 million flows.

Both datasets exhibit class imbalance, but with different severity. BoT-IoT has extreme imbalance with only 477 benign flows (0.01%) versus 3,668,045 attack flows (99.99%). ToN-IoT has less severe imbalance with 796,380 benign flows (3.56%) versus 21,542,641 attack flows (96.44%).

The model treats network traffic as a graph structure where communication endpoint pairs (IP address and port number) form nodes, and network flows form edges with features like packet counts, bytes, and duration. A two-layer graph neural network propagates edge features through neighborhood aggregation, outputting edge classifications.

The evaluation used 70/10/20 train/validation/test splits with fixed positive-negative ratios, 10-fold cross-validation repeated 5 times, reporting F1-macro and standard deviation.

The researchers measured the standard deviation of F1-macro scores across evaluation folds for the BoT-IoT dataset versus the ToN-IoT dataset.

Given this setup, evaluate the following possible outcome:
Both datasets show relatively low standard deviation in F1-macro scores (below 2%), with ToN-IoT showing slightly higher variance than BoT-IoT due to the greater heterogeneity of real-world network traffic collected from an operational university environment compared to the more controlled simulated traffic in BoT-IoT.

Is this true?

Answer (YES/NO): NO